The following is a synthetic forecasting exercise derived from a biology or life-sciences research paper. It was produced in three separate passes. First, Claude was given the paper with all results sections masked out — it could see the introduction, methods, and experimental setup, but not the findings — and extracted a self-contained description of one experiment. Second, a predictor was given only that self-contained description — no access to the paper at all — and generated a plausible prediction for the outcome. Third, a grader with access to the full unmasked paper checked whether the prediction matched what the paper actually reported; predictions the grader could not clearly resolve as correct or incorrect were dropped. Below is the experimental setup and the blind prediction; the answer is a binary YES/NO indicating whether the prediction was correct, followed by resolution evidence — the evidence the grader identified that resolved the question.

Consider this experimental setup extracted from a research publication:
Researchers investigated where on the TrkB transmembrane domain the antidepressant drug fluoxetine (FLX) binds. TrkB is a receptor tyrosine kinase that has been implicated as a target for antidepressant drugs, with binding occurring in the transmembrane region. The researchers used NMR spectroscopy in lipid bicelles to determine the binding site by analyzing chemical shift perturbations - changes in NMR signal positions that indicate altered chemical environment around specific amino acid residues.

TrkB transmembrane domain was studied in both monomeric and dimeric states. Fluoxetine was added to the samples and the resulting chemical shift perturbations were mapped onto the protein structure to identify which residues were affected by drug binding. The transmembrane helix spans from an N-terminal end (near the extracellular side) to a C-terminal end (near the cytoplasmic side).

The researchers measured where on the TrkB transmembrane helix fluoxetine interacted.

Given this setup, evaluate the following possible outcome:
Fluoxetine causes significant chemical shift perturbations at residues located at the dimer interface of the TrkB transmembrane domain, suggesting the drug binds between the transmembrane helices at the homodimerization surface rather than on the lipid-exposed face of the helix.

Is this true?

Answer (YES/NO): NO